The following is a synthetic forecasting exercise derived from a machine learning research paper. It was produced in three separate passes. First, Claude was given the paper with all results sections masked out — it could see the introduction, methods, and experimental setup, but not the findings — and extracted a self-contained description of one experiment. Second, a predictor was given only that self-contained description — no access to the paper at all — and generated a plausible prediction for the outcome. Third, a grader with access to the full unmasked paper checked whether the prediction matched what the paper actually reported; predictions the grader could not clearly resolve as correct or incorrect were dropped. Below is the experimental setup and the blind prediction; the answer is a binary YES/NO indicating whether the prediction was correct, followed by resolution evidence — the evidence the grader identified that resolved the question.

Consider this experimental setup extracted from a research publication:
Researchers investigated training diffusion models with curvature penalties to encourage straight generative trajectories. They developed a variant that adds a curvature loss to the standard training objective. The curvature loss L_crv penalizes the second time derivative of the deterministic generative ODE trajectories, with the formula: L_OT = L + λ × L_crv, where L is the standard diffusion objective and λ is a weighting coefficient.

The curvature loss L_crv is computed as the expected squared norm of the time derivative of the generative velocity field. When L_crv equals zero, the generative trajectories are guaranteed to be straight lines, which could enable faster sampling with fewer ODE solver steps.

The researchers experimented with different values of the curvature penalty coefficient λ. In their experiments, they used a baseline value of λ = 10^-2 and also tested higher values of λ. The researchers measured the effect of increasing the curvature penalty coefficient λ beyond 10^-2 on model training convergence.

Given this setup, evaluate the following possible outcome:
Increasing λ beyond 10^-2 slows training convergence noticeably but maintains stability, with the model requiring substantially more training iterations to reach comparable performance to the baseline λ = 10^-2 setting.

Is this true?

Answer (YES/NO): YES